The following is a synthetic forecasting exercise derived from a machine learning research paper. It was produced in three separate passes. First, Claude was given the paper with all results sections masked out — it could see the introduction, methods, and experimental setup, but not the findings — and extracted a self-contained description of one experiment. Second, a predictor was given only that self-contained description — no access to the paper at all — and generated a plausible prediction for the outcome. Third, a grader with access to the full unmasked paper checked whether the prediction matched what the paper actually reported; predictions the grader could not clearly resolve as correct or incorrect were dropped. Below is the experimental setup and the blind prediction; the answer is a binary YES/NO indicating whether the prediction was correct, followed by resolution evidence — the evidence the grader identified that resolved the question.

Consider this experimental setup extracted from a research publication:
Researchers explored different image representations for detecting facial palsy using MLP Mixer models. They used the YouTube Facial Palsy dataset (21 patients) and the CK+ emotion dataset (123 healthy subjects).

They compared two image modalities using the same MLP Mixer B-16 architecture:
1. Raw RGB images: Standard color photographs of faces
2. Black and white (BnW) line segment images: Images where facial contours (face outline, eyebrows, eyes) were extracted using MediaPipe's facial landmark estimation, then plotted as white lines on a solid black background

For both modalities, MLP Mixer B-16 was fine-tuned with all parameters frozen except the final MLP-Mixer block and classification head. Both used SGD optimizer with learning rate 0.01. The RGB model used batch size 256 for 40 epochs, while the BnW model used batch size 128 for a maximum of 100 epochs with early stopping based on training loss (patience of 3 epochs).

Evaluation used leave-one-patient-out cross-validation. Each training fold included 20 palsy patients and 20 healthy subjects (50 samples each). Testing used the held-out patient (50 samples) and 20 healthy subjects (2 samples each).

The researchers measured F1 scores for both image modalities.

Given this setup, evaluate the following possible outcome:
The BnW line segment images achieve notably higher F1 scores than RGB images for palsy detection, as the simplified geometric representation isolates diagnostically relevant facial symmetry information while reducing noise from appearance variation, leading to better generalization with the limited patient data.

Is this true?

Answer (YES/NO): NO